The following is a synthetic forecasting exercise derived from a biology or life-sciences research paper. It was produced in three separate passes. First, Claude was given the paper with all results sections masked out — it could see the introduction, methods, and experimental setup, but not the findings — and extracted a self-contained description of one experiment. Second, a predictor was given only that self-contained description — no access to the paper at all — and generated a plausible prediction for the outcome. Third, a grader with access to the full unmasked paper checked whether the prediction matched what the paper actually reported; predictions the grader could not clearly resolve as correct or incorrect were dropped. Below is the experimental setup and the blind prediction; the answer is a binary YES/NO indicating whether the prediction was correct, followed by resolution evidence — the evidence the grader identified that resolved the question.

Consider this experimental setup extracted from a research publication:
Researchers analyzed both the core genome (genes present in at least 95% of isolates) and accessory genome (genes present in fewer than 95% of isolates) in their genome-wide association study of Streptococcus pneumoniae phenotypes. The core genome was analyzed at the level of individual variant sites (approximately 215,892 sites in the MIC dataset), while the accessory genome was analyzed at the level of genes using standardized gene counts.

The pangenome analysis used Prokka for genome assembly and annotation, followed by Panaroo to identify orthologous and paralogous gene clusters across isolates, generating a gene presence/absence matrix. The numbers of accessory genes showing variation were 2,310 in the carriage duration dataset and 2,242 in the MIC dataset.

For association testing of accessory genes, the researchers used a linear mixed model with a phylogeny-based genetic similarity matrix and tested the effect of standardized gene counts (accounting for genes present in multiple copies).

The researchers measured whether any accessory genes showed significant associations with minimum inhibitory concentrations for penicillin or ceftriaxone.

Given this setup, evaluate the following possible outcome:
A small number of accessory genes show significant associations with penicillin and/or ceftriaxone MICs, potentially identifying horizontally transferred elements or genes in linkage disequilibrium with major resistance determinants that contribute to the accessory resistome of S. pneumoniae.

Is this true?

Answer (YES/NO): YES